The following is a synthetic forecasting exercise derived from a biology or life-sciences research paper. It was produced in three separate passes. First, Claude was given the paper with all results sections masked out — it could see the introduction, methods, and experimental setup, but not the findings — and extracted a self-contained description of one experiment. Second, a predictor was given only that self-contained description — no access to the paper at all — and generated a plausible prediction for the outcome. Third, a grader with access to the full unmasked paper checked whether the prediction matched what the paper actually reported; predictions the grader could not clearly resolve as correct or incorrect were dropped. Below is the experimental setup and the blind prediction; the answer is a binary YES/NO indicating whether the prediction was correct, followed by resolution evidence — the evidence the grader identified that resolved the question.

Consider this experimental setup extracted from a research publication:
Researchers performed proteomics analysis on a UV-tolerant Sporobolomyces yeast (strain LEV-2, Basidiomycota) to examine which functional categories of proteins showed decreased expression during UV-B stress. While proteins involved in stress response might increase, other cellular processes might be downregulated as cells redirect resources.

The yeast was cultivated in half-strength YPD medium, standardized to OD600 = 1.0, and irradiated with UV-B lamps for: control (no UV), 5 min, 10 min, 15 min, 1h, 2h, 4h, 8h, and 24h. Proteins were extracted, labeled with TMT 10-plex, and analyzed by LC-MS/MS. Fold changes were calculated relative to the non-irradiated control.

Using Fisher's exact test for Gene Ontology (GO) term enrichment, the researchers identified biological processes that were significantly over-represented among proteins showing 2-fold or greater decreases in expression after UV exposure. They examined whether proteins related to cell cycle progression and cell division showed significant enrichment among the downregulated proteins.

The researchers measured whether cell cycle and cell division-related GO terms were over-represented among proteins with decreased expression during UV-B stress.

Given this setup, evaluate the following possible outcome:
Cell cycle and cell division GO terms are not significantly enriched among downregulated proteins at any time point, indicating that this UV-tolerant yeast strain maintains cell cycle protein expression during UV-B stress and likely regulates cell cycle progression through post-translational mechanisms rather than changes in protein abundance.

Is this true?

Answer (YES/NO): YES